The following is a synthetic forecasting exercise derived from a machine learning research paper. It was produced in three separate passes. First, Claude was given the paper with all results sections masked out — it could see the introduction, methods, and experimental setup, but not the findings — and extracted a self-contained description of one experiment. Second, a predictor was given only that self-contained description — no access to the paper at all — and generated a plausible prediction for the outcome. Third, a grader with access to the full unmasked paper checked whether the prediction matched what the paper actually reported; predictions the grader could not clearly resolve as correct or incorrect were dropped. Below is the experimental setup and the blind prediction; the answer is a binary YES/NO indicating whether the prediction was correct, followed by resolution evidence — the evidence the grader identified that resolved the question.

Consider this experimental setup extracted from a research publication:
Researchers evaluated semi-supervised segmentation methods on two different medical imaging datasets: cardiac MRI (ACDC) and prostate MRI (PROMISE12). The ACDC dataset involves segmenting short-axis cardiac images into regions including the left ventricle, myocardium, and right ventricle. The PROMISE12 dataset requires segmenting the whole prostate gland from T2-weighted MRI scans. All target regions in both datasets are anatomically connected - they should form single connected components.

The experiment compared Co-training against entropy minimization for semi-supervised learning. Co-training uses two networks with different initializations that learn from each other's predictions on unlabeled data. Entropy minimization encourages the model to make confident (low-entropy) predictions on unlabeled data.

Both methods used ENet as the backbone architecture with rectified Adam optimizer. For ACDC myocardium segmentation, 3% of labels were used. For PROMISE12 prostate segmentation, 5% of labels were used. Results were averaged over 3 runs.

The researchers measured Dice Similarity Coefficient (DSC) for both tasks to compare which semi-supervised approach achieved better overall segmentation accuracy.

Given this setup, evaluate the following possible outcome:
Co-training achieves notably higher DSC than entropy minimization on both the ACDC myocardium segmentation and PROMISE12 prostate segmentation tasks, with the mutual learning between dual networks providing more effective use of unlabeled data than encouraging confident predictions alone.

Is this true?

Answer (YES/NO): NO